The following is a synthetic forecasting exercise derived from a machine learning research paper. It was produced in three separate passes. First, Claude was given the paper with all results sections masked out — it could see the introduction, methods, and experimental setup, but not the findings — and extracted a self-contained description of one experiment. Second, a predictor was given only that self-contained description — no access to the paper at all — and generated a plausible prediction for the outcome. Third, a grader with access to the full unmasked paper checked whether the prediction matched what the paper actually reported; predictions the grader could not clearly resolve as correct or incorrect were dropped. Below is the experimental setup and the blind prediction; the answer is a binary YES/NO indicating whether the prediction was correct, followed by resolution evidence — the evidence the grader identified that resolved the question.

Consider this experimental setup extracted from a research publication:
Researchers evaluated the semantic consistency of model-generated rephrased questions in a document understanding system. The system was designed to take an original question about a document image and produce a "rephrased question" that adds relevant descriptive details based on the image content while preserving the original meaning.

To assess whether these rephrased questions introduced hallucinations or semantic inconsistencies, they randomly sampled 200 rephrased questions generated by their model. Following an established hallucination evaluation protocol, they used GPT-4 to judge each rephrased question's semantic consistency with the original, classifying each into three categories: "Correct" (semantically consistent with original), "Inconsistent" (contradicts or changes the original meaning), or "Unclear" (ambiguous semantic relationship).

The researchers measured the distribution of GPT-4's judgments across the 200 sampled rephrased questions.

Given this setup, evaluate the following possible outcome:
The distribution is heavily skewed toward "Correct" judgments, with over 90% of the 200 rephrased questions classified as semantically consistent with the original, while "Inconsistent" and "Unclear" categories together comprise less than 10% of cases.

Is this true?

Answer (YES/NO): YES